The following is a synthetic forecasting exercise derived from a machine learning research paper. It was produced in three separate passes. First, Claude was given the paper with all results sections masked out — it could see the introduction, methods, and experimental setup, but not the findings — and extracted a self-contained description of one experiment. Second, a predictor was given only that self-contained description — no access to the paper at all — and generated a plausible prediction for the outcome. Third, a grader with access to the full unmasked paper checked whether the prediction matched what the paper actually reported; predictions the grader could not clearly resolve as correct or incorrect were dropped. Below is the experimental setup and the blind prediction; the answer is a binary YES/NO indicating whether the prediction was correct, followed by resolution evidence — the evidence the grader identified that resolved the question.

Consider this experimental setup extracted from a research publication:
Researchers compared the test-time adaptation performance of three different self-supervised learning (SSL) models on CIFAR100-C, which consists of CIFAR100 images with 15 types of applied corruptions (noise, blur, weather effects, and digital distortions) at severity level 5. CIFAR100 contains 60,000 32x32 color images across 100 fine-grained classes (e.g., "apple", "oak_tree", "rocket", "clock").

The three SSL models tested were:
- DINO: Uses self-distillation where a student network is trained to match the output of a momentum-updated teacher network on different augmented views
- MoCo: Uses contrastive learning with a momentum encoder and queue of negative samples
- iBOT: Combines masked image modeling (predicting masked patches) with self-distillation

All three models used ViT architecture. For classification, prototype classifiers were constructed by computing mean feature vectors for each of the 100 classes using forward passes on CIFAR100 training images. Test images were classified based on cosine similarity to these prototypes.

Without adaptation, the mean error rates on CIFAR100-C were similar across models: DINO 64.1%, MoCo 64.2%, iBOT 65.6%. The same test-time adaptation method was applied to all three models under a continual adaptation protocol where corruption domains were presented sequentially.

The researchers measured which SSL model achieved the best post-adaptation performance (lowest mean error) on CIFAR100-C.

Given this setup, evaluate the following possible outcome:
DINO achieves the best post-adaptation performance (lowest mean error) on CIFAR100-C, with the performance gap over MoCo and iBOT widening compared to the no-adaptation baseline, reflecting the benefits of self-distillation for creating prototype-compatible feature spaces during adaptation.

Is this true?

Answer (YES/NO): NO